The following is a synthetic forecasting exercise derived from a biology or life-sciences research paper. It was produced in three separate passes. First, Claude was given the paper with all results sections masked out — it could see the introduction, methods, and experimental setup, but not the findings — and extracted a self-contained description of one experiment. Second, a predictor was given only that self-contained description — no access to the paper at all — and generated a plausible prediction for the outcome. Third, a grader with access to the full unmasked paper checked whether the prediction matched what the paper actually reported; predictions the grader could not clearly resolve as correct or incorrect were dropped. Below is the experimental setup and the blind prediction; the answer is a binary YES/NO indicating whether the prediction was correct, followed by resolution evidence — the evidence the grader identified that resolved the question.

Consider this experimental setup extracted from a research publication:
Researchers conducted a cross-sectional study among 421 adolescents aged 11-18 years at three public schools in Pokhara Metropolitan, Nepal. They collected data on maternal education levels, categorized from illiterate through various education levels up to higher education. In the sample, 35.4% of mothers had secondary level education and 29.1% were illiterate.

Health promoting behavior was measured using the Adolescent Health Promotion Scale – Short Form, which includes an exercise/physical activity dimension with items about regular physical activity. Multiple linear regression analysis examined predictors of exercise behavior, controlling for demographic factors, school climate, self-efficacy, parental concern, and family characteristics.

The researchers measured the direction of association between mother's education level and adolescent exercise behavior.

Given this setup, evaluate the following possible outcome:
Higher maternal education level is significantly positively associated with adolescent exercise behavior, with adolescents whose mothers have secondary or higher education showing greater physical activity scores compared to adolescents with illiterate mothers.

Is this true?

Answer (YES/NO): NO